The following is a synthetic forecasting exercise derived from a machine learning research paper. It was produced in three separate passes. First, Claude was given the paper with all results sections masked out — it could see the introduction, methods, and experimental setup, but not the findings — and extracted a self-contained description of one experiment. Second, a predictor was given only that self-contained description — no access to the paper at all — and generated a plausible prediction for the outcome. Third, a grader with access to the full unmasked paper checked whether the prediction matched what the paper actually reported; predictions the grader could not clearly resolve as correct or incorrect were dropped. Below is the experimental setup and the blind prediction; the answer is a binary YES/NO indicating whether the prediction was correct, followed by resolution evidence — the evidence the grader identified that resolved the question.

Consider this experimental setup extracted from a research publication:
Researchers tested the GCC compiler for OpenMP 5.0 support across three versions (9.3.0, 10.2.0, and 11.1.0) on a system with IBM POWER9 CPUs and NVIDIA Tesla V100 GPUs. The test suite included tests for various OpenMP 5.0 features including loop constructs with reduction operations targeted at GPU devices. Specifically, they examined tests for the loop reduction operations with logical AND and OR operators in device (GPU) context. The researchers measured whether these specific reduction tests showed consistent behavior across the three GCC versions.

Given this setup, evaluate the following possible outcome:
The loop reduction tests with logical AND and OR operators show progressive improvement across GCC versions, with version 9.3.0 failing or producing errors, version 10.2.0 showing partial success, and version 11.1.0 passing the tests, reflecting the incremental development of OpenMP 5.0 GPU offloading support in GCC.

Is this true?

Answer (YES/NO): NO